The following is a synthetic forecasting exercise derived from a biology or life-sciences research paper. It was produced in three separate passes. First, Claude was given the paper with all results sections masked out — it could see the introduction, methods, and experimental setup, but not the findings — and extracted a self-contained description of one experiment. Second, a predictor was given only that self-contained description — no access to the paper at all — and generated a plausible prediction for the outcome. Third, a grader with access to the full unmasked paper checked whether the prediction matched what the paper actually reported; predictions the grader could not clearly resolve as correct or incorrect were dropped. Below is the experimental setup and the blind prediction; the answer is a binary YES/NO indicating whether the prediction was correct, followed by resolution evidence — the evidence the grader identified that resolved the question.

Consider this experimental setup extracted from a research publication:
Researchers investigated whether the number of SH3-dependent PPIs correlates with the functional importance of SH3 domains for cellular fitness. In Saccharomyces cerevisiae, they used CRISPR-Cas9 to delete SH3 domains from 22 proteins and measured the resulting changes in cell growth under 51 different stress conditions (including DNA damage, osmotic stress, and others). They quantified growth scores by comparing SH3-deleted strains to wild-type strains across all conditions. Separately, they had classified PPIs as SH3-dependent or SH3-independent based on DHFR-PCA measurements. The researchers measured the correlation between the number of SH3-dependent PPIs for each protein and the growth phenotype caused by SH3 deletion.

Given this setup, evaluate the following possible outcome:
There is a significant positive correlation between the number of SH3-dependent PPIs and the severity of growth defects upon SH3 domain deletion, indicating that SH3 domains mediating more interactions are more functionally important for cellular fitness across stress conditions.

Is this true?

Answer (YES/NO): YES